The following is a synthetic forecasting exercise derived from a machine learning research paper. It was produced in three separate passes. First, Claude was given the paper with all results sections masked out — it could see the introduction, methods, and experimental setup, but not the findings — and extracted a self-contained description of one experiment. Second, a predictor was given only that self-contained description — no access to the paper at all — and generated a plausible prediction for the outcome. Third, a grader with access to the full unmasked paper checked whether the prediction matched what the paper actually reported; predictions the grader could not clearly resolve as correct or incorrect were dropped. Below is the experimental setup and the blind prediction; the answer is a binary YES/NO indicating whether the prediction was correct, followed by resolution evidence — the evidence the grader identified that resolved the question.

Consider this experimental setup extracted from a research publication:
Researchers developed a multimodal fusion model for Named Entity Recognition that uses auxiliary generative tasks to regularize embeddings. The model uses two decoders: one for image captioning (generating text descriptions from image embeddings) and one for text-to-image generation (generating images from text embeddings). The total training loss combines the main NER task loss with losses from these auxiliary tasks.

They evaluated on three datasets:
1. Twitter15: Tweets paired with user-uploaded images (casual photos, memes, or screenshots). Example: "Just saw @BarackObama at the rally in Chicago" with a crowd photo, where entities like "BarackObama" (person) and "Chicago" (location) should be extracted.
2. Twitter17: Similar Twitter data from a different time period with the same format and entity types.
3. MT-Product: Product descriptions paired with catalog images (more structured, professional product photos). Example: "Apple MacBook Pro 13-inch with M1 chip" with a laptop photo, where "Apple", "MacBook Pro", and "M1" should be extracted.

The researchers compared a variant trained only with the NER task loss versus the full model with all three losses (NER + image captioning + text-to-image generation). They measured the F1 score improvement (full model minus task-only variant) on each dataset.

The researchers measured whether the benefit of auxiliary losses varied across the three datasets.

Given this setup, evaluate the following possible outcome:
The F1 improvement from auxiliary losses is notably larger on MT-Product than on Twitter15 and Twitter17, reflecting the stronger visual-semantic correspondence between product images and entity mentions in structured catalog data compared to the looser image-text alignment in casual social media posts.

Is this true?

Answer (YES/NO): NO